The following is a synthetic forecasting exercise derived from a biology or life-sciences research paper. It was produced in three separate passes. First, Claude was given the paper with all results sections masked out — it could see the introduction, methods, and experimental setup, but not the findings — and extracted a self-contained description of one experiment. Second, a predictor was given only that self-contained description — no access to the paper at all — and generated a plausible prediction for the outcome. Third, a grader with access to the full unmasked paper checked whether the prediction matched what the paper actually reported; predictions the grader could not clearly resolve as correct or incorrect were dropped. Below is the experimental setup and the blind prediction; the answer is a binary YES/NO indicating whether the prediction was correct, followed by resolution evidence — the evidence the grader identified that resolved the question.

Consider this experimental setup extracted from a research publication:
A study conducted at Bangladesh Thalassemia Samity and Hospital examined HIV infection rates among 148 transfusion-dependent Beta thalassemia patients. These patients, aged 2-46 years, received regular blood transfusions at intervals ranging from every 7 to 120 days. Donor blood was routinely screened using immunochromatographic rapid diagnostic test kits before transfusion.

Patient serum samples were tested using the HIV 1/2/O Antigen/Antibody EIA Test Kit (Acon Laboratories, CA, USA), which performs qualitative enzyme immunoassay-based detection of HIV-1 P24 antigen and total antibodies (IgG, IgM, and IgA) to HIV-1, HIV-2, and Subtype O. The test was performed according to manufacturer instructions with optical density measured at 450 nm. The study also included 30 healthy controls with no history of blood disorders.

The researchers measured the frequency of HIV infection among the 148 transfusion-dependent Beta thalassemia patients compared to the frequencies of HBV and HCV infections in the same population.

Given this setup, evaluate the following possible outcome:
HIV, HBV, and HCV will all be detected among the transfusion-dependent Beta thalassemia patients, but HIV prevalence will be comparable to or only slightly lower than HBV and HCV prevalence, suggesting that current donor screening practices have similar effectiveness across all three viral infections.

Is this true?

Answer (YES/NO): NO